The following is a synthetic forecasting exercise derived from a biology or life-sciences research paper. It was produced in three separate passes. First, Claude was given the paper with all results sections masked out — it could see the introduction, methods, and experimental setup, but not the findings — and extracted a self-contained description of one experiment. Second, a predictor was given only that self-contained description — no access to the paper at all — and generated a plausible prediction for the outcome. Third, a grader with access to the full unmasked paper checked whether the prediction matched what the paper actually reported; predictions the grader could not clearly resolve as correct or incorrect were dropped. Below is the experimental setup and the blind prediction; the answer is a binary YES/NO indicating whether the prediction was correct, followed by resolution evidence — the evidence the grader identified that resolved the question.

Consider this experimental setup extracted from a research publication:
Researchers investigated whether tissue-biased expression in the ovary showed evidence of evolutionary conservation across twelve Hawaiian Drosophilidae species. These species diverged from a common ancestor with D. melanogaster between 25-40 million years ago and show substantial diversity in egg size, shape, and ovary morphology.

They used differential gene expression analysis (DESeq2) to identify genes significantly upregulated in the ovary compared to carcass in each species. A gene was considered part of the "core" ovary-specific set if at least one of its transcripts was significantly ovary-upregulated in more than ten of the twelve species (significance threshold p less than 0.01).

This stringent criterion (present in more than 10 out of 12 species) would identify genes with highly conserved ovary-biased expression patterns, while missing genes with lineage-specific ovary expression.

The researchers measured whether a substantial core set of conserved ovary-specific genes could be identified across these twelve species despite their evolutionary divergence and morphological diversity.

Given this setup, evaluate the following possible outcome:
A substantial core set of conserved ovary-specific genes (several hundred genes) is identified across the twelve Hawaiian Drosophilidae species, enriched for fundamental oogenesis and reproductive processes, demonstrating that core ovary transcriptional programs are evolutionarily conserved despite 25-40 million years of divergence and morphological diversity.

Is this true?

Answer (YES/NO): NO